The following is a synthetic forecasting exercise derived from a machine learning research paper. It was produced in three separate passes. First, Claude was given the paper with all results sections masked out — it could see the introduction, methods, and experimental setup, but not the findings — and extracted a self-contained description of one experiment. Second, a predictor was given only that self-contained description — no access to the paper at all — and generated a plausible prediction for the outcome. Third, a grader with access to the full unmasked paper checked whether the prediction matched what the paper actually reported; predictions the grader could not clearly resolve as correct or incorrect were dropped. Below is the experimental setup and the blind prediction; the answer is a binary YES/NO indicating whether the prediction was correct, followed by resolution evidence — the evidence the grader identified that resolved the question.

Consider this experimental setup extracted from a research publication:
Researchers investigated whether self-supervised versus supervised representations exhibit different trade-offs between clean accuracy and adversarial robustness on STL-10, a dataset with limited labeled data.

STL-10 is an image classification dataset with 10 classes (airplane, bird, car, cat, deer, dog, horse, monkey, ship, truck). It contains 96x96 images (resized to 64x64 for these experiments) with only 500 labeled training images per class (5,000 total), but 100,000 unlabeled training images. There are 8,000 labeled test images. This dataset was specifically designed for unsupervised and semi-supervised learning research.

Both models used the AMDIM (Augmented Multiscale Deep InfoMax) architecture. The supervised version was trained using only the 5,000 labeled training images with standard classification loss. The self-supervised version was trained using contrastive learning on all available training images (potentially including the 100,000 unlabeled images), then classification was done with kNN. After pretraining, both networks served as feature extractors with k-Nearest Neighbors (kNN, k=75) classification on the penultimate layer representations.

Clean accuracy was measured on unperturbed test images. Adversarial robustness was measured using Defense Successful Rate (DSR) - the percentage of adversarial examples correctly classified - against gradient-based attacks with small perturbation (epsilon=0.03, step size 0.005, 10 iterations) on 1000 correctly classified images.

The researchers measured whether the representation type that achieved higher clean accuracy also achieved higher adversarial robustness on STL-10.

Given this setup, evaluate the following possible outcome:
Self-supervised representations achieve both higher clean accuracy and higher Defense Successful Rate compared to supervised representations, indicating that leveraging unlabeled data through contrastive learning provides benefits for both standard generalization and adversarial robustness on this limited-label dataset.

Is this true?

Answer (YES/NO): YES